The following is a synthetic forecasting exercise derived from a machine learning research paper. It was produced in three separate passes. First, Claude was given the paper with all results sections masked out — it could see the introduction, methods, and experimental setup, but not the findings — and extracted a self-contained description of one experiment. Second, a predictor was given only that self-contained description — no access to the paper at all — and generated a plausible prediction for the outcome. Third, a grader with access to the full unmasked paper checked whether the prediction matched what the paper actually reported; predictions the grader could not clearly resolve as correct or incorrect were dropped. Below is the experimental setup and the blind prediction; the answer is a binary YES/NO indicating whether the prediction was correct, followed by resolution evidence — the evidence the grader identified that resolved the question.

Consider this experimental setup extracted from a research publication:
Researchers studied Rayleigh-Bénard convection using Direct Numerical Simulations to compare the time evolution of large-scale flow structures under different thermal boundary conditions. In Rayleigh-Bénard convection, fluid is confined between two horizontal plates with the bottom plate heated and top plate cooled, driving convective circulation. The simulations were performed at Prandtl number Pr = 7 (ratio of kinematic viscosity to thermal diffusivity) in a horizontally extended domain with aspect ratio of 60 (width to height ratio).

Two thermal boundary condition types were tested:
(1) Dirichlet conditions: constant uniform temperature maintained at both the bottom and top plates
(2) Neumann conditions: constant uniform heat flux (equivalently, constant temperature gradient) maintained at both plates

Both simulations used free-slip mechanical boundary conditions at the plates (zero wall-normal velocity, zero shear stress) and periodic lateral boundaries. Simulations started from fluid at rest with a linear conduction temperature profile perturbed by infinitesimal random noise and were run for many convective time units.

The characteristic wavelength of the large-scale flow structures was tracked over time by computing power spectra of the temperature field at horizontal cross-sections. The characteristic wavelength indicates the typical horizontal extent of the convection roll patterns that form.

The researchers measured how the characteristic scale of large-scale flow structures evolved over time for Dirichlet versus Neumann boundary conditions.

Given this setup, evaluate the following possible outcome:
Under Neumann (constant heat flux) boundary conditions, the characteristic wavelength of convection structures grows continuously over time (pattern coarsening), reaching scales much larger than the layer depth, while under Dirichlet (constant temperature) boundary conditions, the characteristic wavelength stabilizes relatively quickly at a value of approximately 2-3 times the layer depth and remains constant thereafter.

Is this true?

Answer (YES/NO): NO